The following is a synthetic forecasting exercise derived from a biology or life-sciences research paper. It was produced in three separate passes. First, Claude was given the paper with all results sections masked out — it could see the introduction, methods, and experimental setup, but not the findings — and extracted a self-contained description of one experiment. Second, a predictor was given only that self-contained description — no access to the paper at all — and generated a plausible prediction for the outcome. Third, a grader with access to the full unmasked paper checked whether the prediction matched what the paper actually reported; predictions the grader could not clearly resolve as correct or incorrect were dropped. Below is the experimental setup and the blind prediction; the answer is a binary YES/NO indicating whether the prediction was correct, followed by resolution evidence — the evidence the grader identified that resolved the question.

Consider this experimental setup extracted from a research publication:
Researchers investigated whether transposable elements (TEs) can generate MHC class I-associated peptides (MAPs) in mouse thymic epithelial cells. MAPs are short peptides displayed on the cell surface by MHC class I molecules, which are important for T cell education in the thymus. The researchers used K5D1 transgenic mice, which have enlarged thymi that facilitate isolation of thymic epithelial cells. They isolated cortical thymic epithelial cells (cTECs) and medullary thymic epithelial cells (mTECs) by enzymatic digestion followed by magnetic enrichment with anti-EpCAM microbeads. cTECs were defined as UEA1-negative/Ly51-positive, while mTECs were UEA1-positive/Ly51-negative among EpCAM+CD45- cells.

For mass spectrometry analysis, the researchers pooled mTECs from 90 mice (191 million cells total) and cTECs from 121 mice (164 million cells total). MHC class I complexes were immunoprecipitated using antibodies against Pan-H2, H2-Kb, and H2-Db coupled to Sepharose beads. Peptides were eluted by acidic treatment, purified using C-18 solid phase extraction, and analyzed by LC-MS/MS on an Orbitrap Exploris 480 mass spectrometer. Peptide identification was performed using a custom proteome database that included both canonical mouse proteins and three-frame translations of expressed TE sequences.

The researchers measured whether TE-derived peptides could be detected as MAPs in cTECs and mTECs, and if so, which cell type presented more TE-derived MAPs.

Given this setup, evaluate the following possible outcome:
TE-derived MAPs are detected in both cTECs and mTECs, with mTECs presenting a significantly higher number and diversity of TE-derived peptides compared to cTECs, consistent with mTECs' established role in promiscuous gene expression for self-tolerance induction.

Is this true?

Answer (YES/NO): NO